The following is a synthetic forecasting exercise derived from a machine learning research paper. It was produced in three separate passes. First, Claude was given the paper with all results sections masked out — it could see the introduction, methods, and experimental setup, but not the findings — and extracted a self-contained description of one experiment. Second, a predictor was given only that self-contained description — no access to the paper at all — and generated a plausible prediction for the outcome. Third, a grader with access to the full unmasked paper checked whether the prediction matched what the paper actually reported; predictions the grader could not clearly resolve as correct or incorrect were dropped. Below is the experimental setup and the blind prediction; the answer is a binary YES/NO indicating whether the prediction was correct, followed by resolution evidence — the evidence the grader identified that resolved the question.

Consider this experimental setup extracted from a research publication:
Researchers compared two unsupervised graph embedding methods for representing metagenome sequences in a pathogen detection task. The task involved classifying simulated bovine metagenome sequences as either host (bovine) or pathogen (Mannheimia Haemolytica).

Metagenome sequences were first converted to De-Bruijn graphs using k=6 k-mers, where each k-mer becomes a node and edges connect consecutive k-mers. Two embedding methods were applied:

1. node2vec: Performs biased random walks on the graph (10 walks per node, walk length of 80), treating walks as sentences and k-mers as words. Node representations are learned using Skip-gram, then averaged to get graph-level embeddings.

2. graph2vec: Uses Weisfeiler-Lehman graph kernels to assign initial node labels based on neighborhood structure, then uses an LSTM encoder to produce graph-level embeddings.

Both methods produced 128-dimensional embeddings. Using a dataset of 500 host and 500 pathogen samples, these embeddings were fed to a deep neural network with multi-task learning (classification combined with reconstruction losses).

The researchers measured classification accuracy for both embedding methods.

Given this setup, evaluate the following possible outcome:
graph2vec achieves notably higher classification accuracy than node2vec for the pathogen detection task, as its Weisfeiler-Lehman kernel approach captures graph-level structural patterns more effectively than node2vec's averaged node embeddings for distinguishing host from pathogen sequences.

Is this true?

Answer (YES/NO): NO